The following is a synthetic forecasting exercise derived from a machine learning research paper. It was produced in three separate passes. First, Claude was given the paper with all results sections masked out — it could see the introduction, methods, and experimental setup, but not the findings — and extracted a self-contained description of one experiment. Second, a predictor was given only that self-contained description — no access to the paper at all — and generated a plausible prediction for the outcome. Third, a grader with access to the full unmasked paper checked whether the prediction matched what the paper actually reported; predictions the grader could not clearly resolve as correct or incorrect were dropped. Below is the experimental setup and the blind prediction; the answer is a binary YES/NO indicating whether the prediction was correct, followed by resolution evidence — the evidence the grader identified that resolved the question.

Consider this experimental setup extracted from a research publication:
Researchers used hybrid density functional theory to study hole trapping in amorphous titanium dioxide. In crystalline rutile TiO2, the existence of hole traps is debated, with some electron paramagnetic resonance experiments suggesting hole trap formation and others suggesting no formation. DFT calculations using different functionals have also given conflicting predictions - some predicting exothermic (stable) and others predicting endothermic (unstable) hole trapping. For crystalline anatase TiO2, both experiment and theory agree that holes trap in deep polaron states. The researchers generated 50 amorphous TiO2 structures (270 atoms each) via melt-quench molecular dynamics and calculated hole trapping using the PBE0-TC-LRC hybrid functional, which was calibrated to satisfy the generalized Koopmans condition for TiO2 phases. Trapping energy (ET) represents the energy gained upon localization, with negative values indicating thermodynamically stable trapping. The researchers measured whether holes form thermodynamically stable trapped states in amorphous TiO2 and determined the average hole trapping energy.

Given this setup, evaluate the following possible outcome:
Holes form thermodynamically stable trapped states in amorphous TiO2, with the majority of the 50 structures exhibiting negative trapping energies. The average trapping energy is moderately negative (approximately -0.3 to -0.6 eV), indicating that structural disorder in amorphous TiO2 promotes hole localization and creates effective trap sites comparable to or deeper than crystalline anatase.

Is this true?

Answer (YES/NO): NO